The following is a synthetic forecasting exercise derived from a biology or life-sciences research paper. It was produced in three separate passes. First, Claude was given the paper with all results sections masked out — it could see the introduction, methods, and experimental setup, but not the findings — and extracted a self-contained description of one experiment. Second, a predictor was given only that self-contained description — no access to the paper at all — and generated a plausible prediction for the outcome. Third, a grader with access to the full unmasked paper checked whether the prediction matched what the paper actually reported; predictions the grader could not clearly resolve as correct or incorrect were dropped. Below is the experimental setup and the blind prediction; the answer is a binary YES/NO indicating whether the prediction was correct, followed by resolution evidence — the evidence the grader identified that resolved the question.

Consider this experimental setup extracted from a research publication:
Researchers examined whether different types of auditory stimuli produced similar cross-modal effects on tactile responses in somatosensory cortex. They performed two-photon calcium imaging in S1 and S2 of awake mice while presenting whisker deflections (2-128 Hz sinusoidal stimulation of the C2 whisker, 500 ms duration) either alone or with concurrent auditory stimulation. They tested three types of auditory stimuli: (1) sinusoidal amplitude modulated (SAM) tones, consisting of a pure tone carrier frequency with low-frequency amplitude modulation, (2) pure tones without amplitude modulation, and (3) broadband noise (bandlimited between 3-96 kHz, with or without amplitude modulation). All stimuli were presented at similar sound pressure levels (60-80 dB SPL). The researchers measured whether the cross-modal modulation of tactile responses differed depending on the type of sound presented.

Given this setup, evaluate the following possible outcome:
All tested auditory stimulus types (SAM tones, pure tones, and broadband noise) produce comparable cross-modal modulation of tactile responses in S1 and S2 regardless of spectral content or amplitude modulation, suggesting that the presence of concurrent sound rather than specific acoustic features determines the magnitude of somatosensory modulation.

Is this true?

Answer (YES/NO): YES